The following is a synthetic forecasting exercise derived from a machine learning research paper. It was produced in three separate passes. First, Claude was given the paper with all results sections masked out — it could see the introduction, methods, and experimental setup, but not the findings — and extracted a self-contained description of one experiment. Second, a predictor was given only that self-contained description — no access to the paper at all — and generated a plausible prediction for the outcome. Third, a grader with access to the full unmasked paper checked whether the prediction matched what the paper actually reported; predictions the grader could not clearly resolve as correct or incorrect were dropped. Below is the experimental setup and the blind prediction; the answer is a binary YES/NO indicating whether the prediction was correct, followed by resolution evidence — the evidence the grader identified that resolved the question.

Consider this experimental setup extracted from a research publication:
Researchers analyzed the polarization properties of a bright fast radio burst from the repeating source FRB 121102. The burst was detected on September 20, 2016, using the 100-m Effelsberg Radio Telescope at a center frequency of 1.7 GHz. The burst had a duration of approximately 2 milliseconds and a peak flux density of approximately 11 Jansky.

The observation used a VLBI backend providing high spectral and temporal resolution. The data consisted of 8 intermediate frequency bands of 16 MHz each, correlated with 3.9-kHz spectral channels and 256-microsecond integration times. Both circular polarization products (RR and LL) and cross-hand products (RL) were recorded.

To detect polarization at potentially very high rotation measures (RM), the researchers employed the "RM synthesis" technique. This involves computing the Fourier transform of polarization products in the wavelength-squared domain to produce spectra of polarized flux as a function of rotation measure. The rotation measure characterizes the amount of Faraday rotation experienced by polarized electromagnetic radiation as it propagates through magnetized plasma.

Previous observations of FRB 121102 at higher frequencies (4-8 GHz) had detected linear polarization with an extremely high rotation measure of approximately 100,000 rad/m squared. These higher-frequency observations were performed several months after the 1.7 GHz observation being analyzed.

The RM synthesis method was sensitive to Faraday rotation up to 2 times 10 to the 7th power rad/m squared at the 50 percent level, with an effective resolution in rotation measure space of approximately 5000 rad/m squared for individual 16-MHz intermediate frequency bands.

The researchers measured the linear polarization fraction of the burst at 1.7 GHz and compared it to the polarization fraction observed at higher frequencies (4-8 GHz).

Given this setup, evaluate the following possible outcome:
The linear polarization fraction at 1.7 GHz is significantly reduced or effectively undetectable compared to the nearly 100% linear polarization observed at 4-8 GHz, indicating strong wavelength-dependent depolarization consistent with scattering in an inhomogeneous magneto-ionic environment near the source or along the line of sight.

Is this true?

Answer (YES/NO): YES